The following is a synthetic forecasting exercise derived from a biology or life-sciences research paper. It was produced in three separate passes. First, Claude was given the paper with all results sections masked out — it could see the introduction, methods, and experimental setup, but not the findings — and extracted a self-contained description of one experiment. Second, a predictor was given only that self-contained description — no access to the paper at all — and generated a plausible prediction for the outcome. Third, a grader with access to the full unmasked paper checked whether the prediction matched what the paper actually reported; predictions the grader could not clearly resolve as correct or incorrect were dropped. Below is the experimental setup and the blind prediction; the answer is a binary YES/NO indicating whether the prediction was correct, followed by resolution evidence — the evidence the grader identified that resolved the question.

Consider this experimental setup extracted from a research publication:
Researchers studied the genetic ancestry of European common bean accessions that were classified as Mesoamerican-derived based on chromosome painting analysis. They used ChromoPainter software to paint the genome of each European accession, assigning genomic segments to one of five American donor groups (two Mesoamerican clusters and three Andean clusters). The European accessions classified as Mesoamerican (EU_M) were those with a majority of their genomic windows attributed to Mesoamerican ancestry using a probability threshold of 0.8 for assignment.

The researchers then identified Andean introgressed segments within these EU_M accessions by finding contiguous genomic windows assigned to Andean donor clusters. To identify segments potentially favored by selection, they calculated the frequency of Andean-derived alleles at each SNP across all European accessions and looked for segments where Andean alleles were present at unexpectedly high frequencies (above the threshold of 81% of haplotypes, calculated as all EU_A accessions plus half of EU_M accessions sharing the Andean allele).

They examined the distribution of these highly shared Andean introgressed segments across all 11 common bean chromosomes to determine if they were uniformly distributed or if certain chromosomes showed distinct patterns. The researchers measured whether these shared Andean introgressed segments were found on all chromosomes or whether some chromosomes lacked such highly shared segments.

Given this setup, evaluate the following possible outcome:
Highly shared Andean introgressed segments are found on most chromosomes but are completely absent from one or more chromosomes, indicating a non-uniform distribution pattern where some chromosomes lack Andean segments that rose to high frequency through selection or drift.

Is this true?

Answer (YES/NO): YES